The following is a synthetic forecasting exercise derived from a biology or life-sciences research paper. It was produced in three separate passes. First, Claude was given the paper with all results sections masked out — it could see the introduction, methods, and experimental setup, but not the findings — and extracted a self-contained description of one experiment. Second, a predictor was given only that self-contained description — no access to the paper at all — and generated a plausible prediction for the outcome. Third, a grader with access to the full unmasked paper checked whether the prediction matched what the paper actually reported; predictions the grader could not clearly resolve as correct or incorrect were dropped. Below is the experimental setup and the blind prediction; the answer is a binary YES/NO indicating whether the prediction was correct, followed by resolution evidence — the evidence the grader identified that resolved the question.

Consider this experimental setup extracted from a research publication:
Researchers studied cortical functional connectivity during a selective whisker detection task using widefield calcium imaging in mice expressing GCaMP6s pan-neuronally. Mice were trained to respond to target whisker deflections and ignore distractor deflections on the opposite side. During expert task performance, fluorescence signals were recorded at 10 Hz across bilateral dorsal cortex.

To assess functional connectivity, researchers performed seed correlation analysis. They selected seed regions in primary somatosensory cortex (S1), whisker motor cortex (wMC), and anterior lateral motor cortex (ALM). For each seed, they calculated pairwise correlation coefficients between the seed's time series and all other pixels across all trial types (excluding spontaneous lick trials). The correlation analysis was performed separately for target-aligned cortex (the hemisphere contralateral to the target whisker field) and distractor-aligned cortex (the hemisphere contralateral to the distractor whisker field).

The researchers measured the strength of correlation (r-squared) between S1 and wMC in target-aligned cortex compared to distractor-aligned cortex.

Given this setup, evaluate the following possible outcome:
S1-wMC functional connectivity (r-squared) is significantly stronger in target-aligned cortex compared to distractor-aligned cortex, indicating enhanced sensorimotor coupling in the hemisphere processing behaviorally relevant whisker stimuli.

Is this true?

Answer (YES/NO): YES